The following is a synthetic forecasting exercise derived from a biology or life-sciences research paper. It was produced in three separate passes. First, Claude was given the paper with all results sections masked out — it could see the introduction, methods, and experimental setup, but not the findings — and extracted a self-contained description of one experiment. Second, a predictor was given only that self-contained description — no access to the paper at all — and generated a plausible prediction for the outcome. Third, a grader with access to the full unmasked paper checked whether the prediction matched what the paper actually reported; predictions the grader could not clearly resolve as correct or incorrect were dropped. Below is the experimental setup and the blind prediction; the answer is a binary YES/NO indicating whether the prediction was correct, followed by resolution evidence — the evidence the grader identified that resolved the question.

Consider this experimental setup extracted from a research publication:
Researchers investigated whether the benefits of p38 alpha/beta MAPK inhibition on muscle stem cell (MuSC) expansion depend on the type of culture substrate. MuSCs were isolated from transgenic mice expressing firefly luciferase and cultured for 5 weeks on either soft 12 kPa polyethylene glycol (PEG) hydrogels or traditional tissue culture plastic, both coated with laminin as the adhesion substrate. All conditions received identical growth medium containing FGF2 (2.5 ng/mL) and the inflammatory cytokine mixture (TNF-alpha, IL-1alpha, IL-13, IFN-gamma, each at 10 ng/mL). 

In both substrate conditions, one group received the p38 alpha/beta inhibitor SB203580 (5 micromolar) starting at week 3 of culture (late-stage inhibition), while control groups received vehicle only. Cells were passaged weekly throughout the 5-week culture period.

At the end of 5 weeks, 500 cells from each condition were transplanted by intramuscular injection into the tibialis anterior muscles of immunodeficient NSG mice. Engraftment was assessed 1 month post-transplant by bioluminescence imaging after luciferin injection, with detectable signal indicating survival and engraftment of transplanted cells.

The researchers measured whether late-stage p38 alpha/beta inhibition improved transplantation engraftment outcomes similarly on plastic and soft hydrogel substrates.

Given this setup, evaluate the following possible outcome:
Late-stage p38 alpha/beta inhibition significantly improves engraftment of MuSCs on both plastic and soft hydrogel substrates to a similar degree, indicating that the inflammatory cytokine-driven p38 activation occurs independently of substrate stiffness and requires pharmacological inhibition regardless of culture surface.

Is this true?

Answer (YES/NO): NO